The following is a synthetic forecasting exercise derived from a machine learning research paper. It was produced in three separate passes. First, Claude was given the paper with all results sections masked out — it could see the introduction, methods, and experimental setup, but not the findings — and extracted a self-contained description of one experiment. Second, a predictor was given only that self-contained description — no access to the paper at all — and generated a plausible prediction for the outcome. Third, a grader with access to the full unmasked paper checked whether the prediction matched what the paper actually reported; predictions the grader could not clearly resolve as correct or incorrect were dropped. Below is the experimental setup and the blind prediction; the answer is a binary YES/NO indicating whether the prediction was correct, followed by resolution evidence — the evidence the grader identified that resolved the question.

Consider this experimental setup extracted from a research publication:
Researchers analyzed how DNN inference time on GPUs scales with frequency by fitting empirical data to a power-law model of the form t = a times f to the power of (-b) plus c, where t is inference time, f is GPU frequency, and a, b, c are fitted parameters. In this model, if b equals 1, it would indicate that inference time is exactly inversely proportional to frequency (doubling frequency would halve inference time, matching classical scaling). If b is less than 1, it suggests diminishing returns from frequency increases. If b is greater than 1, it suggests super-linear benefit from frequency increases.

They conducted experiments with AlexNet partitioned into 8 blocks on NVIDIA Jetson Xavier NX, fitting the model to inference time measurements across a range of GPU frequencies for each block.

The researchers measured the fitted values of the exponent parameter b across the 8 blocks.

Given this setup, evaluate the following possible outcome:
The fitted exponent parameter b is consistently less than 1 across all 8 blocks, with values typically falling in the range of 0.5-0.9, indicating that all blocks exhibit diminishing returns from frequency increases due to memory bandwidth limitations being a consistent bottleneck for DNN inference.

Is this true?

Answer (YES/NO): NO